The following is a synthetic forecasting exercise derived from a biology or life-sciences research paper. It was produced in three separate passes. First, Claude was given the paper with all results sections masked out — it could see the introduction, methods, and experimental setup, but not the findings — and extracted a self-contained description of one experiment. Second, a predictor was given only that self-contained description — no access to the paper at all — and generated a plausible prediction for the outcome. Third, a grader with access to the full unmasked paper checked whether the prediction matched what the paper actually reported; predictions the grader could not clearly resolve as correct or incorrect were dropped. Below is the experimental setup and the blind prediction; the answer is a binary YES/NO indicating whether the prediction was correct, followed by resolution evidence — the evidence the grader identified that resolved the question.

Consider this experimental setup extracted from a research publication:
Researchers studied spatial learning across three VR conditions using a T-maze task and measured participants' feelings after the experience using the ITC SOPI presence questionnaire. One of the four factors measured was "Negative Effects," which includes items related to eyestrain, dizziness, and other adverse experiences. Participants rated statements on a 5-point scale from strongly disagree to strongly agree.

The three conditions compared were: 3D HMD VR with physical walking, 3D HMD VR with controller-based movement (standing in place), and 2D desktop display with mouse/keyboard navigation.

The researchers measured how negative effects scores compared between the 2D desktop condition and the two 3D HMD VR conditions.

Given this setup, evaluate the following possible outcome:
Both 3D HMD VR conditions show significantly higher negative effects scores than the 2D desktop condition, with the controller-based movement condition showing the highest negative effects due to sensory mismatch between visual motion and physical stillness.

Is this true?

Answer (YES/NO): NO